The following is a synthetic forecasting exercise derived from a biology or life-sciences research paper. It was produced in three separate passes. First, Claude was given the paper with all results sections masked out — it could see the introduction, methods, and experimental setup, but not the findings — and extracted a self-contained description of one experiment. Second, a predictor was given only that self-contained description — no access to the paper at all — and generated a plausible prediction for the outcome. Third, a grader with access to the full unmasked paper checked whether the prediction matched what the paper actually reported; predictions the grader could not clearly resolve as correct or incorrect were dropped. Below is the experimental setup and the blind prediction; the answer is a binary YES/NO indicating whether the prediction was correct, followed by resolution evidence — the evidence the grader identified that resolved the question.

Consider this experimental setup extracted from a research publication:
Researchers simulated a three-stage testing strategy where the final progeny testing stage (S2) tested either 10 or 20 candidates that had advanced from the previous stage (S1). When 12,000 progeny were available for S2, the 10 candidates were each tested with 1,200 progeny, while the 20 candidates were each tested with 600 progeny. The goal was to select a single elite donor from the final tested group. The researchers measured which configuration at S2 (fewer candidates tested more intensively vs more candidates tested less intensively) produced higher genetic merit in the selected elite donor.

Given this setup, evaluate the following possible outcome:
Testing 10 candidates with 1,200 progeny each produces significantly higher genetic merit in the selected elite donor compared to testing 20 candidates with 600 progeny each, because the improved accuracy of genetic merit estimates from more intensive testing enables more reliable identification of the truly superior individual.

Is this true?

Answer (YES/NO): NO